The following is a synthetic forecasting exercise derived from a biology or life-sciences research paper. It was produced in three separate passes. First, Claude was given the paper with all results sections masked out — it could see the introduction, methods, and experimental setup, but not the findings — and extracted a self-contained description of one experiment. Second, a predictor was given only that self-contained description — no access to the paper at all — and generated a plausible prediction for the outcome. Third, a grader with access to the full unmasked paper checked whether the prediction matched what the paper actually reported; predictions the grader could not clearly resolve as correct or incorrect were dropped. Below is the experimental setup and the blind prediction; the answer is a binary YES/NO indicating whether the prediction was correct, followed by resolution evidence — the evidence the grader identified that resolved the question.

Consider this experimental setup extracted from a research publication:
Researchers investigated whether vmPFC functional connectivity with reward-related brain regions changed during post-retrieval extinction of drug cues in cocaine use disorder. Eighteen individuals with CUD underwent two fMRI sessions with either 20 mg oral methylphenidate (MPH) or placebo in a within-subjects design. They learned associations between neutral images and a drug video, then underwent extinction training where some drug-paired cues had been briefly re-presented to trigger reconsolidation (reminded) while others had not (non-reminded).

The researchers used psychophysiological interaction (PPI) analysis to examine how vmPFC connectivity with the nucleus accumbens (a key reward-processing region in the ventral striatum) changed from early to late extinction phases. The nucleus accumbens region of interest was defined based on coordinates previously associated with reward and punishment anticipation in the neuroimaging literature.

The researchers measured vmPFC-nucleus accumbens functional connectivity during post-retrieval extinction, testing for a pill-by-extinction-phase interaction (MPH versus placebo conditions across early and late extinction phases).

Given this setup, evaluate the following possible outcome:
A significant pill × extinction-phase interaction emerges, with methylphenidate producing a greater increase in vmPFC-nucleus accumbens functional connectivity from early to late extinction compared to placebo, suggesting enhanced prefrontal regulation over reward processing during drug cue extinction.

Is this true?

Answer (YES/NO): NO